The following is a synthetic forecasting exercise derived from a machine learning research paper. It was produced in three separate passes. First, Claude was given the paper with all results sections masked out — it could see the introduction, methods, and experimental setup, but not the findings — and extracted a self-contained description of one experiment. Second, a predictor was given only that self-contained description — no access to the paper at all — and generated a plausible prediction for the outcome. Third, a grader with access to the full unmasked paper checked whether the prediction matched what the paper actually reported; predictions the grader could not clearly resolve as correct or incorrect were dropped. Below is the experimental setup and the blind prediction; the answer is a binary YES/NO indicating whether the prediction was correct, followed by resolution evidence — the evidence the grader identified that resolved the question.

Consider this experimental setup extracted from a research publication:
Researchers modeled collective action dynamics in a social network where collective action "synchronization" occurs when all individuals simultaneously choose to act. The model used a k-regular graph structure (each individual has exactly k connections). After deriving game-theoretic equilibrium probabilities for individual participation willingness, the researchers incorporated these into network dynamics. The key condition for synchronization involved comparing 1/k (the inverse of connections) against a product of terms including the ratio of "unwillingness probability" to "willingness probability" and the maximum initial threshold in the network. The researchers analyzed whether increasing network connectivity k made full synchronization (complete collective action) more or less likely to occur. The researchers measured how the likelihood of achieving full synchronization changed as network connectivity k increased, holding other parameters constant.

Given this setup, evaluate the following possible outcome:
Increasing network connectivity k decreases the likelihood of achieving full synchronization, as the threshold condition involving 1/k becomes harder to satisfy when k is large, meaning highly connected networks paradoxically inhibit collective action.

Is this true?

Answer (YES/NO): NO